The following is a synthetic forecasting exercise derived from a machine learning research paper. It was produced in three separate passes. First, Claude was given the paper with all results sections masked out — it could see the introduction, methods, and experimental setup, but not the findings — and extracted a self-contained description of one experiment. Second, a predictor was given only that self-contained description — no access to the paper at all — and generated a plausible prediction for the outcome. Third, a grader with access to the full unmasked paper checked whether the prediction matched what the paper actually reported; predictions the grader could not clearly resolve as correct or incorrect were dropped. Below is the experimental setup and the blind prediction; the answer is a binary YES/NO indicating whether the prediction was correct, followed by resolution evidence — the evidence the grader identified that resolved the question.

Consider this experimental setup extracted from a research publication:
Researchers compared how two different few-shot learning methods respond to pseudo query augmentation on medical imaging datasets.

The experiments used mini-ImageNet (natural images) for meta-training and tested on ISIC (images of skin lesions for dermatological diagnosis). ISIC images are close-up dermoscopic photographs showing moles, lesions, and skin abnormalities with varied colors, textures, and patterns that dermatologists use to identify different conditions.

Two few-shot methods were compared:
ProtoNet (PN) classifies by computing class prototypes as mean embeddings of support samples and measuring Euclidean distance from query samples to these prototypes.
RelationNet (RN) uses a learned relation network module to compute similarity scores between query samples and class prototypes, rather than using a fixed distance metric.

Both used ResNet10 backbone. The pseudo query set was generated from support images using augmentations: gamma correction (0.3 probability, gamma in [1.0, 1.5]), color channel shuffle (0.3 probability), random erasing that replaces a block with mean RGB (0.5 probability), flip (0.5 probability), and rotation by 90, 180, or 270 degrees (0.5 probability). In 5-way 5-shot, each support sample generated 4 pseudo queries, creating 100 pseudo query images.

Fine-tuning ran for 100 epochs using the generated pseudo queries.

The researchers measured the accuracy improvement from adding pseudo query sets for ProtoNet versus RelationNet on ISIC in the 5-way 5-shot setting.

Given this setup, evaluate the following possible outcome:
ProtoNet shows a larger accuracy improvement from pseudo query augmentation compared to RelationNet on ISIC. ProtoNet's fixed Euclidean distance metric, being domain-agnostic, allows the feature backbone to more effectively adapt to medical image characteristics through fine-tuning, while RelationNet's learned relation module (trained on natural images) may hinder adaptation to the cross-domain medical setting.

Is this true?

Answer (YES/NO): NO